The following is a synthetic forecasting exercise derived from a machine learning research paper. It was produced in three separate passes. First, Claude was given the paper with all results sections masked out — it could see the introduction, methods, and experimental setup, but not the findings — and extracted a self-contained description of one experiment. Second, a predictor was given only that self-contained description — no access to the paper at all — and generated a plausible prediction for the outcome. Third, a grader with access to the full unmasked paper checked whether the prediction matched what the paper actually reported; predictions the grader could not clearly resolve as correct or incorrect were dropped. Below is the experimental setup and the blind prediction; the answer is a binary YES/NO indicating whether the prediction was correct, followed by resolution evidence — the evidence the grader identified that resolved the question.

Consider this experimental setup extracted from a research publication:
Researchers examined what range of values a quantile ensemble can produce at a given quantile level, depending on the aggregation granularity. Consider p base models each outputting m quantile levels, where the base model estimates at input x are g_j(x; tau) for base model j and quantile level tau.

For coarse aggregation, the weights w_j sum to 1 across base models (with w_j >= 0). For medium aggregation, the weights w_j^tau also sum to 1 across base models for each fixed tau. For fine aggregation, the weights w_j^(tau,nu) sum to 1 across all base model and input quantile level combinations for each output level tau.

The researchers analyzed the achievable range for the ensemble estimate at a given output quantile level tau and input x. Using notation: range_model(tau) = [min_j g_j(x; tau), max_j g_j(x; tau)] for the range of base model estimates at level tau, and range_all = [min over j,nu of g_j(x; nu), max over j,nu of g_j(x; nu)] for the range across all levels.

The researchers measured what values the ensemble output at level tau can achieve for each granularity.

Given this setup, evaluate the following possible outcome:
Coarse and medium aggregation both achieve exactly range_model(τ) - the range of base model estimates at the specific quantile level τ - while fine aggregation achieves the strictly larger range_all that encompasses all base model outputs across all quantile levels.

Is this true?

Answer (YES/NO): NO